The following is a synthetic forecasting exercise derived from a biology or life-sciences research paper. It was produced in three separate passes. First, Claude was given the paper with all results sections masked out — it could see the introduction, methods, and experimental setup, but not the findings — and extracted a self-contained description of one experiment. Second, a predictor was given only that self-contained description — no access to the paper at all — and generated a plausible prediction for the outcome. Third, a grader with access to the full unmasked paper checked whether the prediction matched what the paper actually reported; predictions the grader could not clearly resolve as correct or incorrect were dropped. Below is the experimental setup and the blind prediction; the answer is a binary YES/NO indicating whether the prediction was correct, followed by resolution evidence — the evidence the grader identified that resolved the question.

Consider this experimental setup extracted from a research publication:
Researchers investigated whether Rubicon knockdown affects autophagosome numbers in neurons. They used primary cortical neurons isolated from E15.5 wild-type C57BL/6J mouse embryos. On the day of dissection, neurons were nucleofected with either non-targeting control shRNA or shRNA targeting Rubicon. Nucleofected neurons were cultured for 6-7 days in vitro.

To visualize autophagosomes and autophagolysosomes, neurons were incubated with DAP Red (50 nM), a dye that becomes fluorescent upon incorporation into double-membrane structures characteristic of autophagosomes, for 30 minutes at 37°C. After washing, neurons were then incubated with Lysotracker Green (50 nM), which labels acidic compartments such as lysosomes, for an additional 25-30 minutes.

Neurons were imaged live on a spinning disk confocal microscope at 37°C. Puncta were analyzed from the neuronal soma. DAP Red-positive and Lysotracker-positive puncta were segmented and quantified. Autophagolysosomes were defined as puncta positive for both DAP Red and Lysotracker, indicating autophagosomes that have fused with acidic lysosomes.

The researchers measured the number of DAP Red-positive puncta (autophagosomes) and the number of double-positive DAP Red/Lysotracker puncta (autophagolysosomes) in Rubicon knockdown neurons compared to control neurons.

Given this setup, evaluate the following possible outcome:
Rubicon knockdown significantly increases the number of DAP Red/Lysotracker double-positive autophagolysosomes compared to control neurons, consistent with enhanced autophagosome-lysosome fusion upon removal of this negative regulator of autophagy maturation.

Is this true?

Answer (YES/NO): YES